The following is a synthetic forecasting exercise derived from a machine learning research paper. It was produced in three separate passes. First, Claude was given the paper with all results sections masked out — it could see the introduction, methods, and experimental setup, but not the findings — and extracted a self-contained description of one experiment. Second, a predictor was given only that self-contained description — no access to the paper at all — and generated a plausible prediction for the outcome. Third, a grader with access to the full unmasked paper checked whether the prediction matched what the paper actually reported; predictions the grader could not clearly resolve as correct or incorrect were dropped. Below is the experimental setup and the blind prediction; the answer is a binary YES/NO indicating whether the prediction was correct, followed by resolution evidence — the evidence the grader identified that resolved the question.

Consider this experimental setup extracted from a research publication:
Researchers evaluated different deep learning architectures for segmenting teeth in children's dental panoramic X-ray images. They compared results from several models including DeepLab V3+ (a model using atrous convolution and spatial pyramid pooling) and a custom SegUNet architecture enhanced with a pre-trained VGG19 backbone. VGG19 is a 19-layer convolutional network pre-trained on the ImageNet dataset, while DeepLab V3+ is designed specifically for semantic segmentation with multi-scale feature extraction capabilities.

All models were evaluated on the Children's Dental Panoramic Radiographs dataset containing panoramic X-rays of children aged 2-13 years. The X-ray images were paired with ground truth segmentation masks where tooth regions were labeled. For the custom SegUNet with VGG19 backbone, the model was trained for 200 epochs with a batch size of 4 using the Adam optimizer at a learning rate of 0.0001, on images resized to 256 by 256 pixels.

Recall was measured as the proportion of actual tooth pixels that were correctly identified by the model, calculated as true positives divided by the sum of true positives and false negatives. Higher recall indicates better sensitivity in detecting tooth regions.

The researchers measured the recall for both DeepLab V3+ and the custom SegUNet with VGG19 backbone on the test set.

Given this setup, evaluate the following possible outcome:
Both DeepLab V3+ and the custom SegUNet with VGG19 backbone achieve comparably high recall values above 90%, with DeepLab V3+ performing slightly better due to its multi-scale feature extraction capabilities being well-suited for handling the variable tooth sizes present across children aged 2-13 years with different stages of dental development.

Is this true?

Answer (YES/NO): YES